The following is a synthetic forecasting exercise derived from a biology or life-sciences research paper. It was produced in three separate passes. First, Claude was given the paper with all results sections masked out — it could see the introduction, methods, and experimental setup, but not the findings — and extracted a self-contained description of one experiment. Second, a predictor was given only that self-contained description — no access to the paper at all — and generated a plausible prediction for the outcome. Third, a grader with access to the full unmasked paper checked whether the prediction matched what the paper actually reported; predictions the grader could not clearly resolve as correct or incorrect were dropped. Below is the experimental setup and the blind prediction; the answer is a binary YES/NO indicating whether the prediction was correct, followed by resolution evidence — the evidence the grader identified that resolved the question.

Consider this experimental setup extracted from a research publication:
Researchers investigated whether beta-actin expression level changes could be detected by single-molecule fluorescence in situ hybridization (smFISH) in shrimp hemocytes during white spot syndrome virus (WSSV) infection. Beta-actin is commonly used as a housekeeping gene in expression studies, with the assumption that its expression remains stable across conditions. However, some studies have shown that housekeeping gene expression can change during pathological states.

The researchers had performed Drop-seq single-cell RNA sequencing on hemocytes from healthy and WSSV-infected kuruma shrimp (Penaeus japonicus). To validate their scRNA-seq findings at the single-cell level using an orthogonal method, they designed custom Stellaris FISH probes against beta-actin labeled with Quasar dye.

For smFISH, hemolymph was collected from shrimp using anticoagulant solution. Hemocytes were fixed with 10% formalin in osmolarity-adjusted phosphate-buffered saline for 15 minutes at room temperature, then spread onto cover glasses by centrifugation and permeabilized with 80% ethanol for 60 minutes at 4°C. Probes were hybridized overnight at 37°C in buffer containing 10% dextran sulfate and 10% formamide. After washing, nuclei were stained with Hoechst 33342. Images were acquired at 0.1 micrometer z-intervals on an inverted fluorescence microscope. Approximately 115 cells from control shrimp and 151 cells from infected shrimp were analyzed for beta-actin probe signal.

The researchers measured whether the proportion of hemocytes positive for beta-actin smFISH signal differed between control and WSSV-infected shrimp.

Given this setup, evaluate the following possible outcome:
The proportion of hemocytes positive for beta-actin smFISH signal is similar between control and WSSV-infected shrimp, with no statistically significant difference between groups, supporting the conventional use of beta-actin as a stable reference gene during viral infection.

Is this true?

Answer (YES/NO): YES